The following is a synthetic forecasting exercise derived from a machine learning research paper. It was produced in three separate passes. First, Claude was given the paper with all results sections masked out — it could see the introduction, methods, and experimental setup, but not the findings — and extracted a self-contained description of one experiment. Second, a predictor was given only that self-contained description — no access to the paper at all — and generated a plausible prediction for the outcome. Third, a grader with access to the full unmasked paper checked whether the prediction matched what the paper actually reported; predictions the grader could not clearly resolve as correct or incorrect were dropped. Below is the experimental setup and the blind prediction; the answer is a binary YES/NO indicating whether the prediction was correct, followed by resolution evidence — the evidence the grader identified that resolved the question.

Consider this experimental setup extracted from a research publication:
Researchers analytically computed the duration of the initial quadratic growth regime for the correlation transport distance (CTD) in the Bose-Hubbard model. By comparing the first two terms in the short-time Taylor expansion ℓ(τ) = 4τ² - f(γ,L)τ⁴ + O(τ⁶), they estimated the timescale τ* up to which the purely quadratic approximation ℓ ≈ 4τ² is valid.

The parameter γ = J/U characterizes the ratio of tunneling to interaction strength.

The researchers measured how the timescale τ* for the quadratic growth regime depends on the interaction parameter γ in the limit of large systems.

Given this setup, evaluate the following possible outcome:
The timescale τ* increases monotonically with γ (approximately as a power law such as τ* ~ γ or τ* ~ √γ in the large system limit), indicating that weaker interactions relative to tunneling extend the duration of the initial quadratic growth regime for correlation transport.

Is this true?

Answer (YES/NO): NO